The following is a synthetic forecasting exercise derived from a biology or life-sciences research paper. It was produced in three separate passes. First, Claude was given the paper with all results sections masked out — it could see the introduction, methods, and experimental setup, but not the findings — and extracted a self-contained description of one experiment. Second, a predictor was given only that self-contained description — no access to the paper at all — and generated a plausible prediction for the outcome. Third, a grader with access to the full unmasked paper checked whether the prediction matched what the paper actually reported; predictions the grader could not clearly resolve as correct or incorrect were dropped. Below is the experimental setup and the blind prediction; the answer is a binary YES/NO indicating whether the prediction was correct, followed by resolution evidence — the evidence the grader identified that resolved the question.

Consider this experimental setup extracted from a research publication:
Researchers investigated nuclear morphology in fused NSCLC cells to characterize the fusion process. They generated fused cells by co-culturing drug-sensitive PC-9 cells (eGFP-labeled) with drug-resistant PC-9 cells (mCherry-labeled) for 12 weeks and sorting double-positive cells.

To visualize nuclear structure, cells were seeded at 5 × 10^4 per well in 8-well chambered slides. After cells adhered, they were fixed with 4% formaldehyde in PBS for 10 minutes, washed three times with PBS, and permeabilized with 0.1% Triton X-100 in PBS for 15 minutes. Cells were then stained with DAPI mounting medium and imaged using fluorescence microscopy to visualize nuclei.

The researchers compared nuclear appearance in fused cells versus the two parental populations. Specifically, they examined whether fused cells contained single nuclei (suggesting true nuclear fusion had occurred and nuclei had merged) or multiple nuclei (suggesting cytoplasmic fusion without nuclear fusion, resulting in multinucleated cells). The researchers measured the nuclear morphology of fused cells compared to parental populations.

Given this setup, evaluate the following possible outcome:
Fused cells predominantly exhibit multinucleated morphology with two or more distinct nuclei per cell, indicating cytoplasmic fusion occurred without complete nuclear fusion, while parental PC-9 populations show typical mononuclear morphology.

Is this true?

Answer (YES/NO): NO